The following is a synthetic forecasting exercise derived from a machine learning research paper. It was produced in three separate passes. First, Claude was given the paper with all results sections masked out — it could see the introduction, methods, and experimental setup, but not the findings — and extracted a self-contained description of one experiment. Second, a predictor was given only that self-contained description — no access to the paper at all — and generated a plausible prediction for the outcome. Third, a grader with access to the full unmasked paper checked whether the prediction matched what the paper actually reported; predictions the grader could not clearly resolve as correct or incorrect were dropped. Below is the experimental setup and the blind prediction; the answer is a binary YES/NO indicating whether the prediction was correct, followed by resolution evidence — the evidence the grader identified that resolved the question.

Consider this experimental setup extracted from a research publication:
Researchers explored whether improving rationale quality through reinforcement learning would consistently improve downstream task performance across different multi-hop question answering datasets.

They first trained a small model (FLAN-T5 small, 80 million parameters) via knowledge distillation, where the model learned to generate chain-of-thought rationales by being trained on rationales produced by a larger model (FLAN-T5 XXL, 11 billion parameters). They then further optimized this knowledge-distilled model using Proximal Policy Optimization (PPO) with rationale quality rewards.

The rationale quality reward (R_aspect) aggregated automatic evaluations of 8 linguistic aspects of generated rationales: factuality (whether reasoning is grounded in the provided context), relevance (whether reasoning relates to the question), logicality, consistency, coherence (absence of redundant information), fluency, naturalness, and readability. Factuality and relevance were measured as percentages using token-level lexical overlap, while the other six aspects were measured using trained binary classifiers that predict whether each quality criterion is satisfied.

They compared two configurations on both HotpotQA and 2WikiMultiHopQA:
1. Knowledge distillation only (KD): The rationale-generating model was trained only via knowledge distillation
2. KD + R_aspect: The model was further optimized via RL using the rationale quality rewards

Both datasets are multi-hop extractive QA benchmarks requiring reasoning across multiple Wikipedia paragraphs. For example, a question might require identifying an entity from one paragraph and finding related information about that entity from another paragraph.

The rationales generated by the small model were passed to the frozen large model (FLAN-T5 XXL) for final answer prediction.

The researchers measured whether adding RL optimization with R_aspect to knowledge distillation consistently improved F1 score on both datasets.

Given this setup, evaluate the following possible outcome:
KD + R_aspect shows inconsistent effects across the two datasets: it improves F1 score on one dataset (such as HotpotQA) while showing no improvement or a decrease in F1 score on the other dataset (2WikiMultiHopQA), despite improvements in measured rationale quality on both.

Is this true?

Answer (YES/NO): NO